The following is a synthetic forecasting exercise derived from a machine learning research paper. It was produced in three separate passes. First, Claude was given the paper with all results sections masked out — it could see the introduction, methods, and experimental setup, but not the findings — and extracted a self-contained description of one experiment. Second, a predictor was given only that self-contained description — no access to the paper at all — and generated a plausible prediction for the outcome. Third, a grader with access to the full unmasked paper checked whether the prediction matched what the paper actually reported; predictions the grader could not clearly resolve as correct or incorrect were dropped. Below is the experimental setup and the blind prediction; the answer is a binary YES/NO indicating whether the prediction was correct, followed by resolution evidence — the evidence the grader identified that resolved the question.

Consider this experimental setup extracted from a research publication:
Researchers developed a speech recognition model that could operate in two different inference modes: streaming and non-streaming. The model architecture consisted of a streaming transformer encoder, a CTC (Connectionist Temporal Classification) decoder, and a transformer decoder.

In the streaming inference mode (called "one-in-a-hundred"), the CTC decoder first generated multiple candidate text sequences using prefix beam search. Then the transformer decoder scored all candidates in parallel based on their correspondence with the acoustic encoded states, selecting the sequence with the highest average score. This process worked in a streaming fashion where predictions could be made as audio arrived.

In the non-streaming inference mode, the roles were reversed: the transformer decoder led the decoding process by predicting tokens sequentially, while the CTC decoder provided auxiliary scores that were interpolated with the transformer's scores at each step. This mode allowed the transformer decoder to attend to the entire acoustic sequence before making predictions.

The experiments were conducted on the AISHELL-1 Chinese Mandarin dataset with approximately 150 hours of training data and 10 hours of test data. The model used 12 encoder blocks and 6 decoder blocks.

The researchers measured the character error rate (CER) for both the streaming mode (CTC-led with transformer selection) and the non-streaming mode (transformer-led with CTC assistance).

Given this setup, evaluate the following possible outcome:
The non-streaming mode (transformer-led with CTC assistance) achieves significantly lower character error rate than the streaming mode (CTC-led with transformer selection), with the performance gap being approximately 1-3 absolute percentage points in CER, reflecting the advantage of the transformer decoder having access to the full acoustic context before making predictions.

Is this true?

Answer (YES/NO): NO